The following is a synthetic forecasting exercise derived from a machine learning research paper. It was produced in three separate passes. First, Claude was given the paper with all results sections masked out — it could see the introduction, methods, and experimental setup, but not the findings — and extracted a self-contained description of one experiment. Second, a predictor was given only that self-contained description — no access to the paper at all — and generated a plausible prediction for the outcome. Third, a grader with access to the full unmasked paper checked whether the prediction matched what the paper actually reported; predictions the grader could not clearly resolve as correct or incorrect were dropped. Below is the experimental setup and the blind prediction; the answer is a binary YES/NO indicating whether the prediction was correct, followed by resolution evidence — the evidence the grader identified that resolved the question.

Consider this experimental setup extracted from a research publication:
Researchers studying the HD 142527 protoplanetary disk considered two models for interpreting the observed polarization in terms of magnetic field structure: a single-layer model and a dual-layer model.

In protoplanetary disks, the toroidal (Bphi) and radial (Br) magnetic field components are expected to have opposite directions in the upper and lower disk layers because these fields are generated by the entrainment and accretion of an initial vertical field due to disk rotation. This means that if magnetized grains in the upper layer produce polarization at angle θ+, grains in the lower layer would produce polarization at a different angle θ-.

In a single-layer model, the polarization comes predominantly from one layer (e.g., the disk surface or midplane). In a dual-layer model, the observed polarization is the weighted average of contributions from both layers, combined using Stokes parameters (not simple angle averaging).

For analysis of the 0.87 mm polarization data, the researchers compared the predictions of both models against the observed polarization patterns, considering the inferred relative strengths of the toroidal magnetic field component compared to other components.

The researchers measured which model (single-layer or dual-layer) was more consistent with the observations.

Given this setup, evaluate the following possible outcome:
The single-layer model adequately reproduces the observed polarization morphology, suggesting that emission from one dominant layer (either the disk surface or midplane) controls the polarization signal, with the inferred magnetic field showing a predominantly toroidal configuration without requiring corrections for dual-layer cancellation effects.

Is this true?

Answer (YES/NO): YES